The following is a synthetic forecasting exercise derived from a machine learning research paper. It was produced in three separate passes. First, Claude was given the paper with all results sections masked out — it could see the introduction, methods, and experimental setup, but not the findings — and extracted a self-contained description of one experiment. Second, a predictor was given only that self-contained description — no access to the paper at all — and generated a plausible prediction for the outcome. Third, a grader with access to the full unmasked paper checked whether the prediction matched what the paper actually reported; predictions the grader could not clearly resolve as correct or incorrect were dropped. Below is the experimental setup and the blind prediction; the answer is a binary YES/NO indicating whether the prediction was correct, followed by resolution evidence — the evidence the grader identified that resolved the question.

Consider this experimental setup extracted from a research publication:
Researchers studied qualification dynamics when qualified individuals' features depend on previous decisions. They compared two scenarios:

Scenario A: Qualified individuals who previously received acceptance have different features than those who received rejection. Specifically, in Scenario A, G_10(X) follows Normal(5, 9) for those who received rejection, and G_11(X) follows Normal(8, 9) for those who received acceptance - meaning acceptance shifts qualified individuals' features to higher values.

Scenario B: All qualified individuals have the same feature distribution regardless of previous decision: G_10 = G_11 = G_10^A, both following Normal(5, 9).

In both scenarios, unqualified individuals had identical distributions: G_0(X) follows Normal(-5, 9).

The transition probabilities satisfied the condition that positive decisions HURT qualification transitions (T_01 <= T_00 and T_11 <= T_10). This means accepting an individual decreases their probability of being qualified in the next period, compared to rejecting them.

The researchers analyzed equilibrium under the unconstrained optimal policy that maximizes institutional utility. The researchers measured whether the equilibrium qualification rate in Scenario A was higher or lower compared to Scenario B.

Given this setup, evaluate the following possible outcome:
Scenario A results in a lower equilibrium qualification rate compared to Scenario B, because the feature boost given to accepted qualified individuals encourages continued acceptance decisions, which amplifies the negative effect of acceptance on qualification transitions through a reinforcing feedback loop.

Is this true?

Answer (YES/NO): YES